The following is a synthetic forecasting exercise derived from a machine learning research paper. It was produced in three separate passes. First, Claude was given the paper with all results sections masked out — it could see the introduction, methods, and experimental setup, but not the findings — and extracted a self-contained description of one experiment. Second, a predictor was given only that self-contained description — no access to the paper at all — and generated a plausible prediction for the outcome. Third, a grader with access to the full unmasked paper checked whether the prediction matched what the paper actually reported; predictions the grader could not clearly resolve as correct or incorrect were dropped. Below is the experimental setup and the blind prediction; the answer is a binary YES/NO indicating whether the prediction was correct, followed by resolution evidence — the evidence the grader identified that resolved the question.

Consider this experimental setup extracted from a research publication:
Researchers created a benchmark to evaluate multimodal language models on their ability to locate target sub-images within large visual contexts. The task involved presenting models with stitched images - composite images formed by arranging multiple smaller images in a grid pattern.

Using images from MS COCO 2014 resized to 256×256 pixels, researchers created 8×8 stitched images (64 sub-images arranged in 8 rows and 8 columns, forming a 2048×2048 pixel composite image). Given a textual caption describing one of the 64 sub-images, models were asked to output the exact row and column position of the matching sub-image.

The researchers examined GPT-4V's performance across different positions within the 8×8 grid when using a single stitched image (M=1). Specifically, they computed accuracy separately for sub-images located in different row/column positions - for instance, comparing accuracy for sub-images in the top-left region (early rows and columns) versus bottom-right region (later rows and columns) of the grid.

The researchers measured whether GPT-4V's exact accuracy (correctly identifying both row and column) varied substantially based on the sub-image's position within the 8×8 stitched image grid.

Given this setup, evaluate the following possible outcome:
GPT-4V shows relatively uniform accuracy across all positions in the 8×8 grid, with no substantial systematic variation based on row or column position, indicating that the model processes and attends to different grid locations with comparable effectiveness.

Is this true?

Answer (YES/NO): NO